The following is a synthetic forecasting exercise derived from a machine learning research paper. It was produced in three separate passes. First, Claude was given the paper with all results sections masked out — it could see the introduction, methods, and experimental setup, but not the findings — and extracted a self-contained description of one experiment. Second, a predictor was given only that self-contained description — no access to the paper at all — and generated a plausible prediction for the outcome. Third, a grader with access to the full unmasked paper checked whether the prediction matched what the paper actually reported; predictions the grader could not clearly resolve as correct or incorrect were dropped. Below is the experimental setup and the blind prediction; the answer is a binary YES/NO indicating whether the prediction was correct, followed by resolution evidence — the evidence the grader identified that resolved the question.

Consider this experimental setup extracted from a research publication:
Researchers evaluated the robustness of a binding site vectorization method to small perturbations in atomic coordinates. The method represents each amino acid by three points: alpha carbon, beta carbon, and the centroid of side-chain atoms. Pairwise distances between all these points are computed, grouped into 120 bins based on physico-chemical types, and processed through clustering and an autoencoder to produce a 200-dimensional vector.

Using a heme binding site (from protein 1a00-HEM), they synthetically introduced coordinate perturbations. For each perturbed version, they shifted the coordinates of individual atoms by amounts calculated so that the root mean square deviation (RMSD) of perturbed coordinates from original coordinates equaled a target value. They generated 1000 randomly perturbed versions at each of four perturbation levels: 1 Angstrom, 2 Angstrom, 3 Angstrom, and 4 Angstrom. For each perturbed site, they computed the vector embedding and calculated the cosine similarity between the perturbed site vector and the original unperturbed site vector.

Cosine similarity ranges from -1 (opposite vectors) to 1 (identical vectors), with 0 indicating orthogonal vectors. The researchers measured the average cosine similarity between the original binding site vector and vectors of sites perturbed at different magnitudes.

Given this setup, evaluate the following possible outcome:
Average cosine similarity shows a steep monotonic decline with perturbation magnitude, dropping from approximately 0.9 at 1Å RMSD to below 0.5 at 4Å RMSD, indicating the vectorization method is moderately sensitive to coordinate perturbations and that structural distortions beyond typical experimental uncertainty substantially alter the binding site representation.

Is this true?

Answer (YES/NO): NO